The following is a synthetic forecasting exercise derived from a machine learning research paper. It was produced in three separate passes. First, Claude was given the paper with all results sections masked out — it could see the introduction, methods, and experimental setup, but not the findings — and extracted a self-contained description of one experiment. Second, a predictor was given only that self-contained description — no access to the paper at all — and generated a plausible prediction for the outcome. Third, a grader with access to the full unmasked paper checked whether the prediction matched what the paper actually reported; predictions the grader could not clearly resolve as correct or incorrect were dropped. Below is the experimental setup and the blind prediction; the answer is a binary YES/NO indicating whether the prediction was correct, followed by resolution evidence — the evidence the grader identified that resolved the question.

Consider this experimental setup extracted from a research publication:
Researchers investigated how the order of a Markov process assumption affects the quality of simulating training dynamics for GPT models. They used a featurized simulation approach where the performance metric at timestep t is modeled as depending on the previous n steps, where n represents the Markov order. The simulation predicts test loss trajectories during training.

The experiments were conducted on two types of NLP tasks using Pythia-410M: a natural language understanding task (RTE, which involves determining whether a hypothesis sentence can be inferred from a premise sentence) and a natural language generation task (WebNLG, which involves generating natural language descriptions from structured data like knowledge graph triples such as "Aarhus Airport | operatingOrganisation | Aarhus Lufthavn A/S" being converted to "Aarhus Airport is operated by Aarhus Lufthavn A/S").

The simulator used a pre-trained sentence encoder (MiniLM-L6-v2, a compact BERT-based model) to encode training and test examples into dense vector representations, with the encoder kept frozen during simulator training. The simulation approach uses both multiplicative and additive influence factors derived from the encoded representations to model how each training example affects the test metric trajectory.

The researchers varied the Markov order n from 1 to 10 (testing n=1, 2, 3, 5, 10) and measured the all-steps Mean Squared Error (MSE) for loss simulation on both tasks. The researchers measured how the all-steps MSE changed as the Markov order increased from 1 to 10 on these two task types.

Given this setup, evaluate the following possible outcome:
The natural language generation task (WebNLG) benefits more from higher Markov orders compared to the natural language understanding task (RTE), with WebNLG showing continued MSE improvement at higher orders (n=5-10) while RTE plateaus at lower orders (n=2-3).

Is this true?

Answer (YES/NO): NO